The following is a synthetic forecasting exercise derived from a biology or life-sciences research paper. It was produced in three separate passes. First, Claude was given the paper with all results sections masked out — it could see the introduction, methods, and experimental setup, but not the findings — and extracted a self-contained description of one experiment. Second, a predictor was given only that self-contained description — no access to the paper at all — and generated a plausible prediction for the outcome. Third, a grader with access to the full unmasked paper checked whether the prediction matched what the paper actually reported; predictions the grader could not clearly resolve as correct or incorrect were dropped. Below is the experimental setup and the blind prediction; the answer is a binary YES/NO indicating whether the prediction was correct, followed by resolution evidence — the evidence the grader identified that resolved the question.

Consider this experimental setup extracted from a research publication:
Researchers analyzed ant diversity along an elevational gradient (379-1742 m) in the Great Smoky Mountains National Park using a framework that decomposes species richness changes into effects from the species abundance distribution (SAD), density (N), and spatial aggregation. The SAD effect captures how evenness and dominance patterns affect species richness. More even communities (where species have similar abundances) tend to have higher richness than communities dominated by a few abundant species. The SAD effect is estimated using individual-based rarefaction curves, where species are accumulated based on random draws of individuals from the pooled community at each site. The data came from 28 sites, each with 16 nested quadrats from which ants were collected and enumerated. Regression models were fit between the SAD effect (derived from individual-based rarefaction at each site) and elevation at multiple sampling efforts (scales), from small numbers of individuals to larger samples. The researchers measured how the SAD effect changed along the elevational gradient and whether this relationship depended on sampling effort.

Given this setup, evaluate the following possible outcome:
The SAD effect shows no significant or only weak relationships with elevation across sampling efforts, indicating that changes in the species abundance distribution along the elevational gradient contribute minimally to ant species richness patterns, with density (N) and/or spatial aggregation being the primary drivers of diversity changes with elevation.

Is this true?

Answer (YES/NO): NO